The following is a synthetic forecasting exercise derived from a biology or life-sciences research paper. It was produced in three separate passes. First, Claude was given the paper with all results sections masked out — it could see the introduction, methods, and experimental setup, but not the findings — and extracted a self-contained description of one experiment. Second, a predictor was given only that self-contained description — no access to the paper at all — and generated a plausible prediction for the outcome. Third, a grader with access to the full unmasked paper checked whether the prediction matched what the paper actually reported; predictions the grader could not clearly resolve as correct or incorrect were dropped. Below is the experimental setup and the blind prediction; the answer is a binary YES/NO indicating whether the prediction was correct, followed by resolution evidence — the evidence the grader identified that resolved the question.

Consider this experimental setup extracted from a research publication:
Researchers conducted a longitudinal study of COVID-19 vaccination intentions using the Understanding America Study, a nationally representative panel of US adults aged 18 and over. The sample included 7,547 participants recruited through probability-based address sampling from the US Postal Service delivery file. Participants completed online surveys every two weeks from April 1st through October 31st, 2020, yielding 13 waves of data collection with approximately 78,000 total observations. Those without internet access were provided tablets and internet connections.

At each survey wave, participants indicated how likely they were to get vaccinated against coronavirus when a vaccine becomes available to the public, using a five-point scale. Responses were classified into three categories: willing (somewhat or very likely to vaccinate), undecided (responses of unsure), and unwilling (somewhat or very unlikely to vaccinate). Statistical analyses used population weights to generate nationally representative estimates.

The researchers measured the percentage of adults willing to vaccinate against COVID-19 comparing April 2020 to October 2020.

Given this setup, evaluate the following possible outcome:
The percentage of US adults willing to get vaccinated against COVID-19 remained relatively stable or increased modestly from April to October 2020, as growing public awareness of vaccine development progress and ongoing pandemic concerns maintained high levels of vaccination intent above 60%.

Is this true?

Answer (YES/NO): NO